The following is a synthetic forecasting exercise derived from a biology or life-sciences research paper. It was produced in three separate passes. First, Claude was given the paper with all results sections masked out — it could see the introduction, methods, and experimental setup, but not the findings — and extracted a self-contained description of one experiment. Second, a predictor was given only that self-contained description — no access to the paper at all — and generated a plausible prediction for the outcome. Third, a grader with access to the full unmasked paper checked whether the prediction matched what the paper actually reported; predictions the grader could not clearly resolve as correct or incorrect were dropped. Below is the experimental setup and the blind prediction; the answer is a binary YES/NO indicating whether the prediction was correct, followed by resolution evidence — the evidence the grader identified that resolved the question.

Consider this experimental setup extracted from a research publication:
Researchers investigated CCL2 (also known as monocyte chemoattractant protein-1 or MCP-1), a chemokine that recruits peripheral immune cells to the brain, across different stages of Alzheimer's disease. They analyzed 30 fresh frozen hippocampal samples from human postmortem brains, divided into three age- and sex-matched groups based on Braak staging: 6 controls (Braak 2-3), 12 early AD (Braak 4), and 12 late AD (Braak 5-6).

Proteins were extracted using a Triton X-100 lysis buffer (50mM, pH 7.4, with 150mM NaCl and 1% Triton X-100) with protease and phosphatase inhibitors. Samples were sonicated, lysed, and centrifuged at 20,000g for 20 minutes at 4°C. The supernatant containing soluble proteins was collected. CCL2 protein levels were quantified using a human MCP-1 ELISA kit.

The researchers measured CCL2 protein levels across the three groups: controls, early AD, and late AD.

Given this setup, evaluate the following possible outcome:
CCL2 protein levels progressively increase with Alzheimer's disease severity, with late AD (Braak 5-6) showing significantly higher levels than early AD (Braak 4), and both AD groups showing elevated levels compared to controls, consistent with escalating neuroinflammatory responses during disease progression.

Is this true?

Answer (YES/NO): NO